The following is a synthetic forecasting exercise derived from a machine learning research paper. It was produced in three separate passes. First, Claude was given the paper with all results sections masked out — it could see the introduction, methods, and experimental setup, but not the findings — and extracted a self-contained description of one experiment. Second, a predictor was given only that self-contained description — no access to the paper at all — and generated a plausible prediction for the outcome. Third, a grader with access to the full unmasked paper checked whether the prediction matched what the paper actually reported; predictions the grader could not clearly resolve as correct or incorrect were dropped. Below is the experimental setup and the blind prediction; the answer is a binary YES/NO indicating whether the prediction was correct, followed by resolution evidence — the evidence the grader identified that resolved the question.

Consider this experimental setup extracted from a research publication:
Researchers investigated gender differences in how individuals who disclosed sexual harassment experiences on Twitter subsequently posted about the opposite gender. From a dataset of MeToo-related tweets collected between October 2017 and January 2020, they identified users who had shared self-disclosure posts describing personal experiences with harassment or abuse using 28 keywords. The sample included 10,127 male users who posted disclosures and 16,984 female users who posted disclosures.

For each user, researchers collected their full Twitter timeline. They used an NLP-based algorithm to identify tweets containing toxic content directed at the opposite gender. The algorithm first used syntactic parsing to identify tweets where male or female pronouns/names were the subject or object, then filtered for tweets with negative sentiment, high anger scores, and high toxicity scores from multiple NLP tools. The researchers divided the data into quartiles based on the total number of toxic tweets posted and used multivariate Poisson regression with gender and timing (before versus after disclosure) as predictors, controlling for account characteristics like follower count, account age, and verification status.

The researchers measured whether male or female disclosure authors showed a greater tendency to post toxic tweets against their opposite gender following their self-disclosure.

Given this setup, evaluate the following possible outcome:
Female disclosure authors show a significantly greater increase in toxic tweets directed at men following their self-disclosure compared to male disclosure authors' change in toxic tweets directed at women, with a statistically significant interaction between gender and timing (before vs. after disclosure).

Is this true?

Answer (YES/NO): NO